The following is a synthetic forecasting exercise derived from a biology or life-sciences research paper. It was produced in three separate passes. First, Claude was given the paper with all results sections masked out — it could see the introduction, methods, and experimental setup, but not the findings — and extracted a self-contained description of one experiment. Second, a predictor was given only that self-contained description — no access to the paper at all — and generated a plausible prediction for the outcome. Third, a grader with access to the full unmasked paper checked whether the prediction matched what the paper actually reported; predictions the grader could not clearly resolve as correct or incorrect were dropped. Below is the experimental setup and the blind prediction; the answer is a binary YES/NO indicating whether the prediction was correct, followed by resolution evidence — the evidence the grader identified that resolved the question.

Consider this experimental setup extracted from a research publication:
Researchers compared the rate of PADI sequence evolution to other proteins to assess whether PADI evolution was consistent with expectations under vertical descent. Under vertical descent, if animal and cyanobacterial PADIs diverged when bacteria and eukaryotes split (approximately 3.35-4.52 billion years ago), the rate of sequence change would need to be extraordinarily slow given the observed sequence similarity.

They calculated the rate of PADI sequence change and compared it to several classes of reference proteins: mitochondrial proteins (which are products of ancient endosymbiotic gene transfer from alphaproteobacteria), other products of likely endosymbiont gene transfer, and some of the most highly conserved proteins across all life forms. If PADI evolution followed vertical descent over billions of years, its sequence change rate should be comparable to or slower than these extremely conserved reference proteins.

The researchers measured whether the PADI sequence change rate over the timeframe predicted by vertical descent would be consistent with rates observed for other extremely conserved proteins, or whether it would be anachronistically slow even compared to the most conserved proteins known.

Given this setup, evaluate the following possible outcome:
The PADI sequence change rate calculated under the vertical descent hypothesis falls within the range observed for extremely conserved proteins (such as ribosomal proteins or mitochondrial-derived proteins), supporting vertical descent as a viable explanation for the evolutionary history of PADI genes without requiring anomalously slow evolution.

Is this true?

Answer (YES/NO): NO